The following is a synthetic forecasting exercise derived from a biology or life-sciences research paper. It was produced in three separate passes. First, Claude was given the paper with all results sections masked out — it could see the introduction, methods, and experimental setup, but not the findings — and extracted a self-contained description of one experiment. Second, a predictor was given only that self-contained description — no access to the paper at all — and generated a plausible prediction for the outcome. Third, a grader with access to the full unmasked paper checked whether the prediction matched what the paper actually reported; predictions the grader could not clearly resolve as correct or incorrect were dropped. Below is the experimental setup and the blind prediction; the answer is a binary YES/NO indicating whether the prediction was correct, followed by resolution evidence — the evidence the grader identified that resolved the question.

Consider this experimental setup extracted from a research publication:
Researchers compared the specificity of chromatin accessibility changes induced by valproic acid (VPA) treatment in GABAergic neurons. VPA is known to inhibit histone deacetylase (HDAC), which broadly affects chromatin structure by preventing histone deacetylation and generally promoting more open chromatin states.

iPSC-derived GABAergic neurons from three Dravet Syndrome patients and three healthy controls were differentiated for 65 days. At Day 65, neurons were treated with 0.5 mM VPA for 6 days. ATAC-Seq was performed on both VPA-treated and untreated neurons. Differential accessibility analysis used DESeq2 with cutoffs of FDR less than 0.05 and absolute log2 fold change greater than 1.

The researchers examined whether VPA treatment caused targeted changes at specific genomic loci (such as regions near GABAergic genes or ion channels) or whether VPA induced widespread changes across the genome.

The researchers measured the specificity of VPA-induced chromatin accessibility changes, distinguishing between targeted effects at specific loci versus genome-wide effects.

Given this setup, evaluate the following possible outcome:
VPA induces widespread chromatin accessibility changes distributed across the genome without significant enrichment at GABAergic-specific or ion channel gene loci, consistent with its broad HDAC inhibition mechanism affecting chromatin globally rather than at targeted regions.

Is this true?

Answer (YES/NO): NO